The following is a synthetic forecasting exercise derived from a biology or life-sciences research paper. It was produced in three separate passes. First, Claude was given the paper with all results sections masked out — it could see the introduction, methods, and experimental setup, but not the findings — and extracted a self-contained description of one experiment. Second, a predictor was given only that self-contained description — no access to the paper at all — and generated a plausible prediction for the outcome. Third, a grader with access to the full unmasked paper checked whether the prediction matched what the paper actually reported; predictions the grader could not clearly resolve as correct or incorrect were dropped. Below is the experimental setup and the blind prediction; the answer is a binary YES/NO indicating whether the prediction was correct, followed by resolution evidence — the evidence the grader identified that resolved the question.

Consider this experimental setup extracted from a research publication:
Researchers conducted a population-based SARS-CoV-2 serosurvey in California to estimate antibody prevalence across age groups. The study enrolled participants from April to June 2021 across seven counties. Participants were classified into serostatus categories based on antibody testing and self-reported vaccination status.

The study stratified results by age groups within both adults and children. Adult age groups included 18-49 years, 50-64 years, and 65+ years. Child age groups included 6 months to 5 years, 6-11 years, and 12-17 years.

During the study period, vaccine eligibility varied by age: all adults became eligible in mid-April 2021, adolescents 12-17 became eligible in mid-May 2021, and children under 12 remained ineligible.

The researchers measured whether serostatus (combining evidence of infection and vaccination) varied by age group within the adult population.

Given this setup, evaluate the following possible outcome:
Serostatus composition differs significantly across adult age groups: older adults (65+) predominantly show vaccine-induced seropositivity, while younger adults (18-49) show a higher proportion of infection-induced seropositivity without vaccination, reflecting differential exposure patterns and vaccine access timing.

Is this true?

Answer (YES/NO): YES